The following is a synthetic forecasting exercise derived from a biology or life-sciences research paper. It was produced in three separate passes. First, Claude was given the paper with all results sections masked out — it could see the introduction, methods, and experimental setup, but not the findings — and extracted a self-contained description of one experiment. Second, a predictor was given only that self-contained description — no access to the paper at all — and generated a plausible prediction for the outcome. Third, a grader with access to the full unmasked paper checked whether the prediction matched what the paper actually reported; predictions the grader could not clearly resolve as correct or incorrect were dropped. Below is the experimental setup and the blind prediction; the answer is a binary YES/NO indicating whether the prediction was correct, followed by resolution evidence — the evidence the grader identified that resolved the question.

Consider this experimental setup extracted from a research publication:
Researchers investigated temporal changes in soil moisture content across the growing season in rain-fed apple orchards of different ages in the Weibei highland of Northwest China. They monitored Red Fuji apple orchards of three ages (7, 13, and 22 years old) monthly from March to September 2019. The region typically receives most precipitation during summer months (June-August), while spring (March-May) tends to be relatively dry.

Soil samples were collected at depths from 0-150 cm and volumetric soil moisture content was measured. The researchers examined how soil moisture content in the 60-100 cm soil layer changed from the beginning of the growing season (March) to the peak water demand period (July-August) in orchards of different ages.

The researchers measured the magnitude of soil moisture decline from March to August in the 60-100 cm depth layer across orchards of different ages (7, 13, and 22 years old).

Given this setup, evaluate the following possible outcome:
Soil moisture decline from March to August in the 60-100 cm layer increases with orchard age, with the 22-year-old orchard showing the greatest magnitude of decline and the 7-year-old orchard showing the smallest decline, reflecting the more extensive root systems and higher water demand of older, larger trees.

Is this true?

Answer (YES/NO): NO